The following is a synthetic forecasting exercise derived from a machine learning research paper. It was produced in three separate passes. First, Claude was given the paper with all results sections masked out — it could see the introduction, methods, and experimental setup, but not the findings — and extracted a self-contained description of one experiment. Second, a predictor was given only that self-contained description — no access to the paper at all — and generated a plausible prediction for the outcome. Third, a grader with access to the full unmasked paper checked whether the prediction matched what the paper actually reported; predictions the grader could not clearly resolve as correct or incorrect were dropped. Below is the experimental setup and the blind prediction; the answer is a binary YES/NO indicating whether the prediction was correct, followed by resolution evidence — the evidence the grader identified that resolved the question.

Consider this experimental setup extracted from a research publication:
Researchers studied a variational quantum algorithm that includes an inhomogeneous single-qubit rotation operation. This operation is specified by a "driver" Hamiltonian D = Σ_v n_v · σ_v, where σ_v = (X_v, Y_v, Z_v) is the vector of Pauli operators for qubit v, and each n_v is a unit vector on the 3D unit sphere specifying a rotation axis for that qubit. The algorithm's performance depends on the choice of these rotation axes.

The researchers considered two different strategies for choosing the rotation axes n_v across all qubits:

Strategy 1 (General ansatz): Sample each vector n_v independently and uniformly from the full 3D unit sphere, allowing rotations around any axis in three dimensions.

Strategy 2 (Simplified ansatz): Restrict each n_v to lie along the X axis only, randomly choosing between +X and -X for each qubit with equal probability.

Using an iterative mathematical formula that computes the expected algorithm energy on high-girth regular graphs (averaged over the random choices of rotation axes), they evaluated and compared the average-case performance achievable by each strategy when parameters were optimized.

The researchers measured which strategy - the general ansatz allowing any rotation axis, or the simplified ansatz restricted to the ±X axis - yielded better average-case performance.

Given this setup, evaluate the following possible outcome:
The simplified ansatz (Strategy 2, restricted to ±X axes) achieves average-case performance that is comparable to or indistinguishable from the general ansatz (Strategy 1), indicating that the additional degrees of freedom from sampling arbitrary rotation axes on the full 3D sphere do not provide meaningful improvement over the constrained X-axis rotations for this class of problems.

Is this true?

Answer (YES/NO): NO